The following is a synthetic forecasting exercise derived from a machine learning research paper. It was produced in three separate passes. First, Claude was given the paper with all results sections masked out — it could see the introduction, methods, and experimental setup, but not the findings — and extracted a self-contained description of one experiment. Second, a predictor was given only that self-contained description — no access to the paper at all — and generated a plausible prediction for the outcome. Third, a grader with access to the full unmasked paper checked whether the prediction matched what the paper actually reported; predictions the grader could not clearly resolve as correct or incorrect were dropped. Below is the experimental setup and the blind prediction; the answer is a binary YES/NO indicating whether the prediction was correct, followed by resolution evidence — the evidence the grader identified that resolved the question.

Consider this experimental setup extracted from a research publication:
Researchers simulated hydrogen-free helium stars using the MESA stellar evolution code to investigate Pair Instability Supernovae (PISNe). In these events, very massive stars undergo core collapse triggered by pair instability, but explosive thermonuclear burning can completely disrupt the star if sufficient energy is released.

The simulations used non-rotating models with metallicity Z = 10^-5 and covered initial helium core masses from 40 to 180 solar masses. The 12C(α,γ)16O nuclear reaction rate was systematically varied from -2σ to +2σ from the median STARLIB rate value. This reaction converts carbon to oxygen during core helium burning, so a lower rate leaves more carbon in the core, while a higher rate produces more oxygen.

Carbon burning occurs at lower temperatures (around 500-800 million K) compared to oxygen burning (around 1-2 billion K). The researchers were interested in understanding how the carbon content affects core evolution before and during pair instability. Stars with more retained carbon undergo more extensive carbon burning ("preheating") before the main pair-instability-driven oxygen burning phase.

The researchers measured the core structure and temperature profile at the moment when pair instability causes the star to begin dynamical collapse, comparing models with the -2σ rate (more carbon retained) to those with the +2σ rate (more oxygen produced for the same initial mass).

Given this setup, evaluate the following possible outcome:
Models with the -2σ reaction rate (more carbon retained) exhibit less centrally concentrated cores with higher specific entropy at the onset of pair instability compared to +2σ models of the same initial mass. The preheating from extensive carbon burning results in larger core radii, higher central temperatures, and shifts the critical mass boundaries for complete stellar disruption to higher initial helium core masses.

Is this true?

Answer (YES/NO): NO